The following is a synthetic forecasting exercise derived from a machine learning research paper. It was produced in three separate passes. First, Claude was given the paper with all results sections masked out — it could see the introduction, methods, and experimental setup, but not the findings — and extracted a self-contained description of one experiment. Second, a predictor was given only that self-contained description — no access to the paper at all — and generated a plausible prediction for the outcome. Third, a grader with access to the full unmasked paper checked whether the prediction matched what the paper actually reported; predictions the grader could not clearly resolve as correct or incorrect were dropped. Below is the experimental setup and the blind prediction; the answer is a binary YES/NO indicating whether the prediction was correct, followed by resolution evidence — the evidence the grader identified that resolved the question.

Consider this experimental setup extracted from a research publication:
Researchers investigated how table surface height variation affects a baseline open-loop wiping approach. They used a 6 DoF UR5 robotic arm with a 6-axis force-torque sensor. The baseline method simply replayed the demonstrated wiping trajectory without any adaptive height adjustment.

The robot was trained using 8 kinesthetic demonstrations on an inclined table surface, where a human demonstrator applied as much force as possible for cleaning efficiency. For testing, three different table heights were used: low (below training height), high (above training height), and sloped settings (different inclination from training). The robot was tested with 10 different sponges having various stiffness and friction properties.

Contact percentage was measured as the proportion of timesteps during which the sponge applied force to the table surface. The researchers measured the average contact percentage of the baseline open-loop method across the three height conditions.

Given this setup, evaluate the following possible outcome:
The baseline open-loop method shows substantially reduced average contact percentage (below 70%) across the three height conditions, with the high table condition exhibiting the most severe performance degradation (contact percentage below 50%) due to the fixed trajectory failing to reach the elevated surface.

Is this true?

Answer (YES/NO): NO